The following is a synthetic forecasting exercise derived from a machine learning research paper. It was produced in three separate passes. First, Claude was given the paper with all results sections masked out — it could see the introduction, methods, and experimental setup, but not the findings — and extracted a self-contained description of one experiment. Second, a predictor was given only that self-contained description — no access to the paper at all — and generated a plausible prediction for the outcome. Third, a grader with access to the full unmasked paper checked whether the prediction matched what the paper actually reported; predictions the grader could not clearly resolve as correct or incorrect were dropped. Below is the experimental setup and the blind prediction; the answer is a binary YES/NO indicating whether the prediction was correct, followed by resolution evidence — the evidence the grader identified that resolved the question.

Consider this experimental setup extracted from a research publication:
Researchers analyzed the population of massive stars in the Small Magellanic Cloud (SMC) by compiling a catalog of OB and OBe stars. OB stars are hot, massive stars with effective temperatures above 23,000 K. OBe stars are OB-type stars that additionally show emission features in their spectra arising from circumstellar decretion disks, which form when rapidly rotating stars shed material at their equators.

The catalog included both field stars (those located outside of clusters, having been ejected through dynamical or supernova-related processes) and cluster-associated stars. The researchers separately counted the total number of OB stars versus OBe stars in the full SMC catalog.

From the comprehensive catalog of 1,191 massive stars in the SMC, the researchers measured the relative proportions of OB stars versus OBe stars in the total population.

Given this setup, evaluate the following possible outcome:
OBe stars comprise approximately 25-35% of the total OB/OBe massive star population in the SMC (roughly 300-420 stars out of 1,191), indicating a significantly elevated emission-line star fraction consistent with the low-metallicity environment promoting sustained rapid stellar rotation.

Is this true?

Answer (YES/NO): YES